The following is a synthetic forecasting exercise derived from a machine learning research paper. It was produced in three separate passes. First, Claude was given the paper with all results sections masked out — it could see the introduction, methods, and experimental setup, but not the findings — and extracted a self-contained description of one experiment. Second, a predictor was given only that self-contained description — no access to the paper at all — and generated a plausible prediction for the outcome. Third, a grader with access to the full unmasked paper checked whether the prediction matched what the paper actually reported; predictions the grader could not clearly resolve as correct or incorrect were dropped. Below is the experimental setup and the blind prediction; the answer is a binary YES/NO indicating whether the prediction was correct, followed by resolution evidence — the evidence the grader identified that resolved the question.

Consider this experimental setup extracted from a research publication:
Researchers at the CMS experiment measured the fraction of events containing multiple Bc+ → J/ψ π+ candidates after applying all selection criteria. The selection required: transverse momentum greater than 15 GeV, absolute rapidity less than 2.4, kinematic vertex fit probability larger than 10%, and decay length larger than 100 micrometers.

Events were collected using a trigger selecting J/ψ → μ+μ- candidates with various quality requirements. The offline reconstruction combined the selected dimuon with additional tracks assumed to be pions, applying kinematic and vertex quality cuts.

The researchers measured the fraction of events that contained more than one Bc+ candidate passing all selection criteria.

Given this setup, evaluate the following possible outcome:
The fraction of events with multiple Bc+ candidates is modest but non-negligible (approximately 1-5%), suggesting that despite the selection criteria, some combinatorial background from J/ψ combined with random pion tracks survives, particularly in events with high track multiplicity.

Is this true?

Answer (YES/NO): YES